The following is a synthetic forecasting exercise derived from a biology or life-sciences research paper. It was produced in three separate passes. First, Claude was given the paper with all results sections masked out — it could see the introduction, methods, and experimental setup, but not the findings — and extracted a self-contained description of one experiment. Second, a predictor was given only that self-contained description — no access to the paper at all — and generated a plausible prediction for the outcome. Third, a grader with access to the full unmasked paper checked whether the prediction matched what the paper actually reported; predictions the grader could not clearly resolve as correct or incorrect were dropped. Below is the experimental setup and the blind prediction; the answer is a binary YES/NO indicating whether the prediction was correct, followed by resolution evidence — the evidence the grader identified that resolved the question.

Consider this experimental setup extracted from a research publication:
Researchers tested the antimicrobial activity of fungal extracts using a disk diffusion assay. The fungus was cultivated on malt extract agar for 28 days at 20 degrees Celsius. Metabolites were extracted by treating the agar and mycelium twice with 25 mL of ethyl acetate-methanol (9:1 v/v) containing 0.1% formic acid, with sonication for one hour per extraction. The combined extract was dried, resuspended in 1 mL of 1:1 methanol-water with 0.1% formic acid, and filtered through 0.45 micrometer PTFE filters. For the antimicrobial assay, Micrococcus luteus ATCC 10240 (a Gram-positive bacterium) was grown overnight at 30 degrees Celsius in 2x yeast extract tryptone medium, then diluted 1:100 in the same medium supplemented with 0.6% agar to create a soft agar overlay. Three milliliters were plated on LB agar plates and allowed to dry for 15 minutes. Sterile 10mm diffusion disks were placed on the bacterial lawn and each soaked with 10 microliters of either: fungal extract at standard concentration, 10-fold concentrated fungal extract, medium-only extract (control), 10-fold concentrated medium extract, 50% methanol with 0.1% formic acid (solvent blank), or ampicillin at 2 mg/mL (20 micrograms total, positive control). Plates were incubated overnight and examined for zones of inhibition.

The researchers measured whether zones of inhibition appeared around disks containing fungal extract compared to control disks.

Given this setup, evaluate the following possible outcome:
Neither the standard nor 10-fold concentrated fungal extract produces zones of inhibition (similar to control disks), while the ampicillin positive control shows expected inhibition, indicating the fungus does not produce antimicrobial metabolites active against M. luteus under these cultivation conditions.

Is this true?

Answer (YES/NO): NO